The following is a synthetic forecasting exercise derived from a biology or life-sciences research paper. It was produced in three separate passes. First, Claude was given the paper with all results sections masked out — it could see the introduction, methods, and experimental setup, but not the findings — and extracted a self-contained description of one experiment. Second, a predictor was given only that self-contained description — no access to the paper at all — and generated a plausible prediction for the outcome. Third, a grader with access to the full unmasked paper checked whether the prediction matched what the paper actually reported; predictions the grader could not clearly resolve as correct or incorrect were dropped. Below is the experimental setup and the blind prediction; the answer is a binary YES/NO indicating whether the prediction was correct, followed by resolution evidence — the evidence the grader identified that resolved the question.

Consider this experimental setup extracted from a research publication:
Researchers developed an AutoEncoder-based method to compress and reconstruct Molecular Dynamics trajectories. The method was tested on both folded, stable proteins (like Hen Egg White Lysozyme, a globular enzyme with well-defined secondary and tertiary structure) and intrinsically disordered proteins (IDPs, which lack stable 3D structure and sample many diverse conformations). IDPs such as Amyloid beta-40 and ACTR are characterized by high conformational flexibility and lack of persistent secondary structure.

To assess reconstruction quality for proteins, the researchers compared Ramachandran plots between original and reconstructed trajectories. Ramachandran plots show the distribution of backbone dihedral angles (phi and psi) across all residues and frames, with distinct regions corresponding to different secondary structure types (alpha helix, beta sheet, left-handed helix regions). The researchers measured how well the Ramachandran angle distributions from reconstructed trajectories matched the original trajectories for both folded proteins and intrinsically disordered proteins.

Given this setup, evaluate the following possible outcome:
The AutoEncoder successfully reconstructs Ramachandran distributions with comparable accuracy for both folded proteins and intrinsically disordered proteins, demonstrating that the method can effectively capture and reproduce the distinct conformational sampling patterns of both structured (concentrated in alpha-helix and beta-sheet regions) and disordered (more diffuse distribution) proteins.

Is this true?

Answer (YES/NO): NO